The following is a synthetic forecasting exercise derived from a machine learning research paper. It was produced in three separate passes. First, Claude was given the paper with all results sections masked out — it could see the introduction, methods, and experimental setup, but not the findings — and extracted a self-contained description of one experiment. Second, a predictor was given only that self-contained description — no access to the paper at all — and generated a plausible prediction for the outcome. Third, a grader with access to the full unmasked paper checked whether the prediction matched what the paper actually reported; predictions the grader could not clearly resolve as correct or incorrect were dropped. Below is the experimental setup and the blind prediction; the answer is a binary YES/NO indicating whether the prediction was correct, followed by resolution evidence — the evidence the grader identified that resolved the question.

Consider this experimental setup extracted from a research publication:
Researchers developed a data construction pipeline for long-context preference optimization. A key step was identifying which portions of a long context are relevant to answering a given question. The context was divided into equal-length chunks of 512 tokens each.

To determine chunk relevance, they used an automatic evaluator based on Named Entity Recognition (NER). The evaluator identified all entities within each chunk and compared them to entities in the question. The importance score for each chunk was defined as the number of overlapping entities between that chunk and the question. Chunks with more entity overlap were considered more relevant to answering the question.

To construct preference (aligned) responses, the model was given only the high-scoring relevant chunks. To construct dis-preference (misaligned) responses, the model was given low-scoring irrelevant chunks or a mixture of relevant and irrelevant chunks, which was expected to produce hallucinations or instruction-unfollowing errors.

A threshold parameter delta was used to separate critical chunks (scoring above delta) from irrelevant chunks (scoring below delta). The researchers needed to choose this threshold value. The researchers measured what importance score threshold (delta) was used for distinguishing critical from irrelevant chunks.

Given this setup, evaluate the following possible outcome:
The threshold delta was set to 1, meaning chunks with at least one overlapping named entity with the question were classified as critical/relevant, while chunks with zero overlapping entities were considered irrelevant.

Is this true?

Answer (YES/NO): NO